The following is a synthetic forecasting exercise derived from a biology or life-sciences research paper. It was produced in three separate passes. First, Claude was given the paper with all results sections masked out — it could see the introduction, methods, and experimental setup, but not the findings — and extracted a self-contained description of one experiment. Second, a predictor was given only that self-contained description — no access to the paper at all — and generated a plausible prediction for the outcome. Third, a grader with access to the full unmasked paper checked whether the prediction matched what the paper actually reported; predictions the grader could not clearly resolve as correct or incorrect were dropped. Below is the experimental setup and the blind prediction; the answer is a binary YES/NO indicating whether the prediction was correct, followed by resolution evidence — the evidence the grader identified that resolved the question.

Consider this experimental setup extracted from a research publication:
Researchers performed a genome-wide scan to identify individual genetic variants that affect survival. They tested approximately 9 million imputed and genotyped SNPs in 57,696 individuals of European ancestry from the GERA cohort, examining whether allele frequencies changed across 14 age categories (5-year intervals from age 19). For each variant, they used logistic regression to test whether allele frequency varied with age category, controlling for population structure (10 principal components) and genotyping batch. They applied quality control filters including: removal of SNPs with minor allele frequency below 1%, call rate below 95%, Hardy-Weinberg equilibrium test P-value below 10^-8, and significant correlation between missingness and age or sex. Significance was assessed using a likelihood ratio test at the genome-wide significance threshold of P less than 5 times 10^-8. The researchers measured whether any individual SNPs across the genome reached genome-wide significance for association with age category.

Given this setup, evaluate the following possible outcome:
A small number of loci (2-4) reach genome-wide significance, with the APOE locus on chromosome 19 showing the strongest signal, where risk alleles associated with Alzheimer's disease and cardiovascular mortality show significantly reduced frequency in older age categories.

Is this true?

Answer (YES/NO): NO